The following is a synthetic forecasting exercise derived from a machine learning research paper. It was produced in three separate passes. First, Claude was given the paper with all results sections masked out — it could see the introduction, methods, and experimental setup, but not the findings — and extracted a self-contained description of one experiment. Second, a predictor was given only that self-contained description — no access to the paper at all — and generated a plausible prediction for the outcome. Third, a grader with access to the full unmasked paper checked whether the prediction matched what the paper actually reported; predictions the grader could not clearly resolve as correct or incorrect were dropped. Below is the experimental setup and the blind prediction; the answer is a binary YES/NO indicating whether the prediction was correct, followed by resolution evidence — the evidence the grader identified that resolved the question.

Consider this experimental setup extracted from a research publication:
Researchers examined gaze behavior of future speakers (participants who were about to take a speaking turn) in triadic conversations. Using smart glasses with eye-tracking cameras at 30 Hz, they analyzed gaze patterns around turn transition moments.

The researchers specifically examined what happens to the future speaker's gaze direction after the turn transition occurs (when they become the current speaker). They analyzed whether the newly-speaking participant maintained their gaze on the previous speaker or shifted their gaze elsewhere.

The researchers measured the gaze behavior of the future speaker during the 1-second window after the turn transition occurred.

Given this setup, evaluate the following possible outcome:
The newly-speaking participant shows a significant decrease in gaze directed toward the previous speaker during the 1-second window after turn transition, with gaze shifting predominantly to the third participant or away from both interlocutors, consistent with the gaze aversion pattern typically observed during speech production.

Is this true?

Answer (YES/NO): NO